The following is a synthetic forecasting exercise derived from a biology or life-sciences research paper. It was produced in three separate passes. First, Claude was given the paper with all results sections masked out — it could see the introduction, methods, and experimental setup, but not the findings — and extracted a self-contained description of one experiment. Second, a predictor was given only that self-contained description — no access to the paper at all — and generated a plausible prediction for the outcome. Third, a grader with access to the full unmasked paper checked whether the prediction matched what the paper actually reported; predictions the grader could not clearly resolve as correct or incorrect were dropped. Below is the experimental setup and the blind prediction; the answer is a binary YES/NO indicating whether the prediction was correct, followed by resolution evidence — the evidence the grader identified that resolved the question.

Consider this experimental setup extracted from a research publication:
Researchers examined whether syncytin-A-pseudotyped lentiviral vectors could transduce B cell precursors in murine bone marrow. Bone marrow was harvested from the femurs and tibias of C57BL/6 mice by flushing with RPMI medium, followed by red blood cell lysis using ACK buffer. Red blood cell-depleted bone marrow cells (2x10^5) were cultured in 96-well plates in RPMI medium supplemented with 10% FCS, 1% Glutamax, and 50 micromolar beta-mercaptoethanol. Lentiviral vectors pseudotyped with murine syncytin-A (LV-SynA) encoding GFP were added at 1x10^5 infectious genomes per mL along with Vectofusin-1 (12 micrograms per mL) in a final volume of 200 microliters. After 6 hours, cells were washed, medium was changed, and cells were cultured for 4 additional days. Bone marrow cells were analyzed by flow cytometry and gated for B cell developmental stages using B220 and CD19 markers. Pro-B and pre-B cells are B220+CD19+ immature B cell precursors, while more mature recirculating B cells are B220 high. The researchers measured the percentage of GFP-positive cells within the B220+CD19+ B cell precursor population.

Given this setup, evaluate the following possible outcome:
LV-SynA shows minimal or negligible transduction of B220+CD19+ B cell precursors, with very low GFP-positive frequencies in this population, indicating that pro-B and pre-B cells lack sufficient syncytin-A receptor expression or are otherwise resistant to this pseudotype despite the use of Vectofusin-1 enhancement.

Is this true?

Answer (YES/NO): NO